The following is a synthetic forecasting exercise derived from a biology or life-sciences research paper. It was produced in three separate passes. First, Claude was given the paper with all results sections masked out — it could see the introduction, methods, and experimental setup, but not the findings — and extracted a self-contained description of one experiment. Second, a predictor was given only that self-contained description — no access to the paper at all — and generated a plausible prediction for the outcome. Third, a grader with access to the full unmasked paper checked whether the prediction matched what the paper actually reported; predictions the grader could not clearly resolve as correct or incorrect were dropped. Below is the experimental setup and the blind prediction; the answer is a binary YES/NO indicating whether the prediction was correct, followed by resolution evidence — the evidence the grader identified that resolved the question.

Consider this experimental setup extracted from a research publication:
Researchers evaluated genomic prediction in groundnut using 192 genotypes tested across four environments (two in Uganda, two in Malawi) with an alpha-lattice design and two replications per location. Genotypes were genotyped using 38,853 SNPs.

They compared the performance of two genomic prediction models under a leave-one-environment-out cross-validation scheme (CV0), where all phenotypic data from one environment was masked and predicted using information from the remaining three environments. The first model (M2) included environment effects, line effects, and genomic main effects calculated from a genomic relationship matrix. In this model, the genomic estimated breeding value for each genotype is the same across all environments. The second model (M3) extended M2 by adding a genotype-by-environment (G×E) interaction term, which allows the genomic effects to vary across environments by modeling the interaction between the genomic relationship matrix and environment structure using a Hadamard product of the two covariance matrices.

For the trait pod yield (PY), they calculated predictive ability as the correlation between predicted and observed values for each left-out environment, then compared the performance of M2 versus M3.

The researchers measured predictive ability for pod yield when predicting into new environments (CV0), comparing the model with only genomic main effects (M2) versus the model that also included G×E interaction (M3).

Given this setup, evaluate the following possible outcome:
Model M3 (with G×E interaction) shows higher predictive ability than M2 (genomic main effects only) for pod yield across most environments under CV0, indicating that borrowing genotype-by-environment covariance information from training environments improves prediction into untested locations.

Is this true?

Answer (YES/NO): NO